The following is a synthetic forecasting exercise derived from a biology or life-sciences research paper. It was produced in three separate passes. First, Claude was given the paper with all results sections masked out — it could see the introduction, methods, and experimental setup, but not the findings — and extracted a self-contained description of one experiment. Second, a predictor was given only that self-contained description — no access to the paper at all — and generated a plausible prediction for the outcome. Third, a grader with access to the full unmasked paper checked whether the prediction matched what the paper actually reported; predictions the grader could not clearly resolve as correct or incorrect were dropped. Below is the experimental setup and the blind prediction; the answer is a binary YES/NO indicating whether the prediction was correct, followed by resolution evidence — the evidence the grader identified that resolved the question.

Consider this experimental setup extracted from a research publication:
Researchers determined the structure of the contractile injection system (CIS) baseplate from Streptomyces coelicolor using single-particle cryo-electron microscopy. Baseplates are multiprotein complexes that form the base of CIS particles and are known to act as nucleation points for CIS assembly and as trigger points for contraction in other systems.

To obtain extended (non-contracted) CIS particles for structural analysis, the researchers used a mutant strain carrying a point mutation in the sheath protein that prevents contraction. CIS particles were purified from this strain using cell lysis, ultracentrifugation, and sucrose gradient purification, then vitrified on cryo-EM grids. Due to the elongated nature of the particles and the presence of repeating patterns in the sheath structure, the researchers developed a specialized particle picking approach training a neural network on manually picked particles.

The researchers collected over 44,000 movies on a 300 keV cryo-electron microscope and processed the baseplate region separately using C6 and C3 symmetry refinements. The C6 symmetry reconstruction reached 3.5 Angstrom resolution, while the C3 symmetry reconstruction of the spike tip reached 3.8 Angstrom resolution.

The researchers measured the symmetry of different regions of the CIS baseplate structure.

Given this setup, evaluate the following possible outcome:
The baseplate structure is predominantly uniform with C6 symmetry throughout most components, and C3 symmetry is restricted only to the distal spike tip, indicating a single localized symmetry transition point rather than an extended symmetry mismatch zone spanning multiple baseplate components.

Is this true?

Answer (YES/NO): NO